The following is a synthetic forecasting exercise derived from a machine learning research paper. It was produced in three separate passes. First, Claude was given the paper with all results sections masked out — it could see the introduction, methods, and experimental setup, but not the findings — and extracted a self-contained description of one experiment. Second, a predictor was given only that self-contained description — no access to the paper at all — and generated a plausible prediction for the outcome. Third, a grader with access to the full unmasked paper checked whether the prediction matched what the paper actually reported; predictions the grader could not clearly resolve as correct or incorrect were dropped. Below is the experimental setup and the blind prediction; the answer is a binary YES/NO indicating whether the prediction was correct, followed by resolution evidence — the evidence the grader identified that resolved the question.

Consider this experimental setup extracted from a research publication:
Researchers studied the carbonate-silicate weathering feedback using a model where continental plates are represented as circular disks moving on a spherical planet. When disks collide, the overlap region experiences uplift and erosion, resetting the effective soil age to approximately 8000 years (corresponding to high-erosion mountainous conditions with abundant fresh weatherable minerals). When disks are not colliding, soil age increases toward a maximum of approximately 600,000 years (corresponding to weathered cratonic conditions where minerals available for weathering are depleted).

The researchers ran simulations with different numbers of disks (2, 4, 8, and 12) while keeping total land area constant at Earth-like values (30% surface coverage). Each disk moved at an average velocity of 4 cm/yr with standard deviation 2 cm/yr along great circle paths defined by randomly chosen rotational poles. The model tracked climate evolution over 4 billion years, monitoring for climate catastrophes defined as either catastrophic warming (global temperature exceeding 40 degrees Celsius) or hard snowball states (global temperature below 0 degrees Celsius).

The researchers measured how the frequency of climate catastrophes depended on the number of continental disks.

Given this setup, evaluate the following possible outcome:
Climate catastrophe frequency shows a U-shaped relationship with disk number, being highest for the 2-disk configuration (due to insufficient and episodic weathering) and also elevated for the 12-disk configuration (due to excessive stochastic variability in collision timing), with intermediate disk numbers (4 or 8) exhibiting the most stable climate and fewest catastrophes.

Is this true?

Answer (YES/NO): NO